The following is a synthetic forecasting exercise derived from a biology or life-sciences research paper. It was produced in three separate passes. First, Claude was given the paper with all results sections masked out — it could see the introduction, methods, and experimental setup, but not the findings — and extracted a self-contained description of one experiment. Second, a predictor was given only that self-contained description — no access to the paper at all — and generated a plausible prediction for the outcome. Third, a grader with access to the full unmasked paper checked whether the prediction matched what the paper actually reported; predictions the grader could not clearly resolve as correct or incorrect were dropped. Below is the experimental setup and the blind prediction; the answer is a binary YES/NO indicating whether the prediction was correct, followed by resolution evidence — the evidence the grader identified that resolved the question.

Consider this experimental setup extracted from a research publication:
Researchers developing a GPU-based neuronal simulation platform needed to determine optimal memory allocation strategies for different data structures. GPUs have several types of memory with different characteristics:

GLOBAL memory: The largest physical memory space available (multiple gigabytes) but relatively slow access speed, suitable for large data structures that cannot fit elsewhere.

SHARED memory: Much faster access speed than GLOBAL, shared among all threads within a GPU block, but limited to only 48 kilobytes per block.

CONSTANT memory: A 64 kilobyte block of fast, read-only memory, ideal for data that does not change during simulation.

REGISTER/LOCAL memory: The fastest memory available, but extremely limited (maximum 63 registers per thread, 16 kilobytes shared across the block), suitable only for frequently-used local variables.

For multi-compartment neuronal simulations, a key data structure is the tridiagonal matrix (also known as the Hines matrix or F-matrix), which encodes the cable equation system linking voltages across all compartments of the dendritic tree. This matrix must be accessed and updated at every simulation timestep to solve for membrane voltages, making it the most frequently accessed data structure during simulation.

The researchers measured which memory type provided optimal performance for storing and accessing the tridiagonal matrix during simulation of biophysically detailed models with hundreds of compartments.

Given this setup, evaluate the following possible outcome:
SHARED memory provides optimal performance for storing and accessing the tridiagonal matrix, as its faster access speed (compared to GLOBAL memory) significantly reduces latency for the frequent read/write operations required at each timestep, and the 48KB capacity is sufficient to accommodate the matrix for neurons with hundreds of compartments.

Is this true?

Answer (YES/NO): YES